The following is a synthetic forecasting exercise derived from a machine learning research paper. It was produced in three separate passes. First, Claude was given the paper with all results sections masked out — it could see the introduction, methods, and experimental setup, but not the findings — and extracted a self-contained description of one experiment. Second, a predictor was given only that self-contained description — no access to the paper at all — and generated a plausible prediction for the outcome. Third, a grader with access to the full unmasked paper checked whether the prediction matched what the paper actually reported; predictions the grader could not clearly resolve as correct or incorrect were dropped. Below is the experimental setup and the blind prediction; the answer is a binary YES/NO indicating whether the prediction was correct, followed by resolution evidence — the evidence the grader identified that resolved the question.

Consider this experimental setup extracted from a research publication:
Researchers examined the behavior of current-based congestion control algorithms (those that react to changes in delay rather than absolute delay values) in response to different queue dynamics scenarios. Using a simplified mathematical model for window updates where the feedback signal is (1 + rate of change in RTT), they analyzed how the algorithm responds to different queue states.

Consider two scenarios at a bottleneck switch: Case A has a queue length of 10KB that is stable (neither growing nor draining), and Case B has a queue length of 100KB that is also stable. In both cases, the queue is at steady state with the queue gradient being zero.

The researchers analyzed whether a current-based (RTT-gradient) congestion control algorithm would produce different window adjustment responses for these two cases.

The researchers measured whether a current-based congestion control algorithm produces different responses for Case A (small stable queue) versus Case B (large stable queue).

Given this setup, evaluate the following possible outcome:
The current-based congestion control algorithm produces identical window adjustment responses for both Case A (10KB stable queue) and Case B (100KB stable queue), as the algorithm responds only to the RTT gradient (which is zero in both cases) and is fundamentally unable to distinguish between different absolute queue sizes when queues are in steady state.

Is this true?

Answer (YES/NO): YES